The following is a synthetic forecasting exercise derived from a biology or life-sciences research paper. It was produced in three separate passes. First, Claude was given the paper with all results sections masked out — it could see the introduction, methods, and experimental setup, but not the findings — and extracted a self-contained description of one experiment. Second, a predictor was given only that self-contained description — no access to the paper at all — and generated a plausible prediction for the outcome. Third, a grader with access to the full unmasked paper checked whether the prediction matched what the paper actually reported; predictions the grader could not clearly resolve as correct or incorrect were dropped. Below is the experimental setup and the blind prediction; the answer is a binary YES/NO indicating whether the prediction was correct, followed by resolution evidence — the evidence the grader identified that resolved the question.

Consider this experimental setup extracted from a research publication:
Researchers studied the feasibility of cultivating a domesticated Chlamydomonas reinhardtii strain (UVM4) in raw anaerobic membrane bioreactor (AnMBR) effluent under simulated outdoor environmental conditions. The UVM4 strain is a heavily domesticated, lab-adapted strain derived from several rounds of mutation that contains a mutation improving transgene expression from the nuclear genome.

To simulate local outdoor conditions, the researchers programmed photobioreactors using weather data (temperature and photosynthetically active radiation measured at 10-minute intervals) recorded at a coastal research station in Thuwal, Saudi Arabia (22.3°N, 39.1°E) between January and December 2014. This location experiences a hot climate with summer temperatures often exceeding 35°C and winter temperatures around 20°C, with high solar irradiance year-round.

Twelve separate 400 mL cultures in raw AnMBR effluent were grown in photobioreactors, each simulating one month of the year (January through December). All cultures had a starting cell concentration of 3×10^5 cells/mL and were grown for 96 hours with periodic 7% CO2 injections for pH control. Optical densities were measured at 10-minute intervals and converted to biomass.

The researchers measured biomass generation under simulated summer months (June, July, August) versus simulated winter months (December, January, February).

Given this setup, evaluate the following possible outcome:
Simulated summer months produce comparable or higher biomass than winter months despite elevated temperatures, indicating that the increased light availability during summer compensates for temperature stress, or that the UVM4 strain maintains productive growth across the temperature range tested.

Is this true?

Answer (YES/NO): YES